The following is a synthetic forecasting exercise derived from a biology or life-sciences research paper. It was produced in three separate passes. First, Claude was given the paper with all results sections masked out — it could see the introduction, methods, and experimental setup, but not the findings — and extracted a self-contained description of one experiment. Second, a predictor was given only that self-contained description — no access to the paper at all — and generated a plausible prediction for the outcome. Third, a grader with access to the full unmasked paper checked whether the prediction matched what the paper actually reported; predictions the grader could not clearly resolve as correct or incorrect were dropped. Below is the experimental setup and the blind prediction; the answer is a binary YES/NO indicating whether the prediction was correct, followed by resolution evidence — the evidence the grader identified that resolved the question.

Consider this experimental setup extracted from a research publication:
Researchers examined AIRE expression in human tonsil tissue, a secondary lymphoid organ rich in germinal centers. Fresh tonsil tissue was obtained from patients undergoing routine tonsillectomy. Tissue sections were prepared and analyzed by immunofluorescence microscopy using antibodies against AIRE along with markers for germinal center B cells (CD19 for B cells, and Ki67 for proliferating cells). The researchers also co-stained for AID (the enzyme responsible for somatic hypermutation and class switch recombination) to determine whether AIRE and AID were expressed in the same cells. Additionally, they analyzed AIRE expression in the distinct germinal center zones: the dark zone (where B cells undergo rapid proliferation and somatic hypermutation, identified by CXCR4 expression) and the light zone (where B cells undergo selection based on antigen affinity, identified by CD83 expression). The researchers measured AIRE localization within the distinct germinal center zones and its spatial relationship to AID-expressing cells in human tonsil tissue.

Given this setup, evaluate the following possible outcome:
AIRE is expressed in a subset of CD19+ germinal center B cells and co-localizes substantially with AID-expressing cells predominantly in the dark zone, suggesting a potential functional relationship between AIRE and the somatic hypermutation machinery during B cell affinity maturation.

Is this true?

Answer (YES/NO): NO